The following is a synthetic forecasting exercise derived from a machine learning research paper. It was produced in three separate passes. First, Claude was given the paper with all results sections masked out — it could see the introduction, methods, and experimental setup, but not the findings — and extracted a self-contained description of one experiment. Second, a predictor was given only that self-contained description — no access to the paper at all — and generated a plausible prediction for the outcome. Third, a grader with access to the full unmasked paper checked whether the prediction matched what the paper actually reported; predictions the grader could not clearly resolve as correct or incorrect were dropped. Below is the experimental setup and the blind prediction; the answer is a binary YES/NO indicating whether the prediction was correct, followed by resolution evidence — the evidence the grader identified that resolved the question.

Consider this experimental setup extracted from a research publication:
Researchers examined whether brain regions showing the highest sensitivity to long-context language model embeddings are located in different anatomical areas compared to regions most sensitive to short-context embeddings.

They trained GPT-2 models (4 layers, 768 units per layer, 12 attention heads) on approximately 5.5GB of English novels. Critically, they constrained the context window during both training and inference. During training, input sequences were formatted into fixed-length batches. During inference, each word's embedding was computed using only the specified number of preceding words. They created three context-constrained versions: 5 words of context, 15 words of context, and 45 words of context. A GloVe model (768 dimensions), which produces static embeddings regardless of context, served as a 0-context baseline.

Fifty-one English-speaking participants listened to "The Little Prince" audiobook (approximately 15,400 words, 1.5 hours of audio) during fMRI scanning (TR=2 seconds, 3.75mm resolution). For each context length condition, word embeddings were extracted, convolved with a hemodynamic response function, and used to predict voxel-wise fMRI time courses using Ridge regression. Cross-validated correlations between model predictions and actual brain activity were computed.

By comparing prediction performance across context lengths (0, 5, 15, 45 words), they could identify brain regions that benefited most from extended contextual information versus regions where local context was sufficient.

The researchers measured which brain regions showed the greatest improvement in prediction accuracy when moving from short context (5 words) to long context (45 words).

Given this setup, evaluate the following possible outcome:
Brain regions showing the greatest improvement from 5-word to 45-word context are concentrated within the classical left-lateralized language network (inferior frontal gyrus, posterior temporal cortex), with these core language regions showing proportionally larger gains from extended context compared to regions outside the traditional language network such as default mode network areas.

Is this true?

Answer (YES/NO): NO